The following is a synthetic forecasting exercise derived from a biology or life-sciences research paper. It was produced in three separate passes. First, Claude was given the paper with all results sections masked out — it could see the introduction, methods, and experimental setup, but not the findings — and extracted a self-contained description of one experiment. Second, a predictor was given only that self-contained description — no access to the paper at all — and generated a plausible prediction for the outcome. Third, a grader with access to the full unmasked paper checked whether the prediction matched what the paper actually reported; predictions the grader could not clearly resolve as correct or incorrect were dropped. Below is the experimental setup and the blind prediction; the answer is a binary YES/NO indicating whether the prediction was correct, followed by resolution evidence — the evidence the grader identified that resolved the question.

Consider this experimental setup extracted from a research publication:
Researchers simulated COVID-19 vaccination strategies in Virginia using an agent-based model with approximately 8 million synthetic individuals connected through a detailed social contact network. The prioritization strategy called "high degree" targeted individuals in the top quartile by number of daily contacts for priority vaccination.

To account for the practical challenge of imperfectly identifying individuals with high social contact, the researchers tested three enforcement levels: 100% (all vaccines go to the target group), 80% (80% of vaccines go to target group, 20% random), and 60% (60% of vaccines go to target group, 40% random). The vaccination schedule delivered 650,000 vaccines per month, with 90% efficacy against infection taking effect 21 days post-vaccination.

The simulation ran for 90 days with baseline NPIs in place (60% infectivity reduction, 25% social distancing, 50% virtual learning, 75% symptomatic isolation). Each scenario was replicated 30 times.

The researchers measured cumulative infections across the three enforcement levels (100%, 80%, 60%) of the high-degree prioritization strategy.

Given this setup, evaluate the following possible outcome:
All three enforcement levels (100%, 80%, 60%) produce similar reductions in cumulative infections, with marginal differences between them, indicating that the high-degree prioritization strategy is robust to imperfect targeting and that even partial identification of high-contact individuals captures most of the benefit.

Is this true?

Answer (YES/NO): NO